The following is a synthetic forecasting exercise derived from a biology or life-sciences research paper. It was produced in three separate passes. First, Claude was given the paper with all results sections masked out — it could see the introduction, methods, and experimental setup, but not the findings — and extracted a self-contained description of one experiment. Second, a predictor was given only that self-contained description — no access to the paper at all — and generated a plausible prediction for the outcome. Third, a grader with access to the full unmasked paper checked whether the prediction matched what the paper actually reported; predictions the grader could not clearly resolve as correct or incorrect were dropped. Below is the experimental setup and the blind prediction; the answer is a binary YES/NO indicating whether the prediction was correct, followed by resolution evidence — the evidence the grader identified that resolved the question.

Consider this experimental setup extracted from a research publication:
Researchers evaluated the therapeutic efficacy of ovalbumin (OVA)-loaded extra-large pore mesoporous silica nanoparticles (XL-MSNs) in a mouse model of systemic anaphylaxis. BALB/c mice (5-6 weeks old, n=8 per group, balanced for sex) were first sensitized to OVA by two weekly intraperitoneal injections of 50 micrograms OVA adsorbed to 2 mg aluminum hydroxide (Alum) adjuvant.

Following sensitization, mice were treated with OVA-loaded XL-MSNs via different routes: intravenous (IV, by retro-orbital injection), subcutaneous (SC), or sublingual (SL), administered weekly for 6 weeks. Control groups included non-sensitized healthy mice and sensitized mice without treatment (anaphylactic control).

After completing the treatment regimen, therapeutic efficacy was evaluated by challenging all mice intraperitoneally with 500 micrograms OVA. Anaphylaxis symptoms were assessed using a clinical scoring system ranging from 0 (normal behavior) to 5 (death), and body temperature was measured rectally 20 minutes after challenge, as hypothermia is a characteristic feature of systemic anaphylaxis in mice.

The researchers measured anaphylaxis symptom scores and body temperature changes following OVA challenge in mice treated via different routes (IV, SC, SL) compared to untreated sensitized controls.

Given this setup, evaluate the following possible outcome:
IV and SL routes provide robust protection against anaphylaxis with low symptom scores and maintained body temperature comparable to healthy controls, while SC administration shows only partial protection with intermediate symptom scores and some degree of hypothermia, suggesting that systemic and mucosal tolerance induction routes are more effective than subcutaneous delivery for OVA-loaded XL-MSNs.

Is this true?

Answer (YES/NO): NO